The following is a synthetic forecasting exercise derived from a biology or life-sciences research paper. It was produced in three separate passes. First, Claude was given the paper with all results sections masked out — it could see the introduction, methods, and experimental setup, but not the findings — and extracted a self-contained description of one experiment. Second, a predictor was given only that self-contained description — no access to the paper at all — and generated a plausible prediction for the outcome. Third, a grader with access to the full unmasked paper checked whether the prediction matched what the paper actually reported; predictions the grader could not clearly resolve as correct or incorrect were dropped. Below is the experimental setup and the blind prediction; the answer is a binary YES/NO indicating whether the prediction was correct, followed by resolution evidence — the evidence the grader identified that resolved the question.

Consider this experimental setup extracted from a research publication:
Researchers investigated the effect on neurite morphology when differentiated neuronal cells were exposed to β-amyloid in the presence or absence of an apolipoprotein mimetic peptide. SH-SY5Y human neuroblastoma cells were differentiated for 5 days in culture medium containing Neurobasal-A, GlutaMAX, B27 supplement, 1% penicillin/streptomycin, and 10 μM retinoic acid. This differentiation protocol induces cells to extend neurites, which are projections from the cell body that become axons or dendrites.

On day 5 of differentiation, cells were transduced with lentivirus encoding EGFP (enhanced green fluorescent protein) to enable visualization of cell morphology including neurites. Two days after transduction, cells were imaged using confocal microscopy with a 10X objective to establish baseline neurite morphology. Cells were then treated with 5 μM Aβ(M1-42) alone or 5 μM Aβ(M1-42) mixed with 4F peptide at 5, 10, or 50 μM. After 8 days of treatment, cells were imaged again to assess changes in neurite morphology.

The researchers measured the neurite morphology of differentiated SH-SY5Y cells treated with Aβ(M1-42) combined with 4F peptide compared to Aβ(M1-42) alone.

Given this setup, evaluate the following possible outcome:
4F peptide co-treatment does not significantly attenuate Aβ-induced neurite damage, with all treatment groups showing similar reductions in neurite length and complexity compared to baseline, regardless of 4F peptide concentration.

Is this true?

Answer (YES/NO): YES